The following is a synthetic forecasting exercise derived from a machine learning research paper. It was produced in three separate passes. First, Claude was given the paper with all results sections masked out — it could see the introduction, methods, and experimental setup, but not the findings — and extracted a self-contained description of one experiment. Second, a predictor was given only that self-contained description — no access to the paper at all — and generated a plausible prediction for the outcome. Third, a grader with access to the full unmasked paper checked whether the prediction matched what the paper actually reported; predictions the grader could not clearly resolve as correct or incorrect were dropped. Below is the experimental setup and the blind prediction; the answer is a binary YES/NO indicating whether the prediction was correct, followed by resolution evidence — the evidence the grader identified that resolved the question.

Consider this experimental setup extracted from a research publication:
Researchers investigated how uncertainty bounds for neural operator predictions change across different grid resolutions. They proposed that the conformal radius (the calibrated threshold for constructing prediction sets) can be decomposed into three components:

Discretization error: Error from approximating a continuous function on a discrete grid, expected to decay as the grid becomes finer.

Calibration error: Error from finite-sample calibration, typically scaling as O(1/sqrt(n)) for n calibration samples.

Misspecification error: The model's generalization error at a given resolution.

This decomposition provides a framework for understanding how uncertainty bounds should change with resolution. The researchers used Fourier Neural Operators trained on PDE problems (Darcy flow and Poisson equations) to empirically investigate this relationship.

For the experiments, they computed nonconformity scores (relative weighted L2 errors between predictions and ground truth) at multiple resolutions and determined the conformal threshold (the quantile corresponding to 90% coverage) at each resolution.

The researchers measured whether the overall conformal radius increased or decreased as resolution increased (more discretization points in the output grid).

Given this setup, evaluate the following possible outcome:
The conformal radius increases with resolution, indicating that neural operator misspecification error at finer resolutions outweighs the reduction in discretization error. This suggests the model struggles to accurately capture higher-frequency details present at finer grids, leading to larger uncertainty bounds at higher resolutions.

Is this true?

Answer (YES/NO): YES